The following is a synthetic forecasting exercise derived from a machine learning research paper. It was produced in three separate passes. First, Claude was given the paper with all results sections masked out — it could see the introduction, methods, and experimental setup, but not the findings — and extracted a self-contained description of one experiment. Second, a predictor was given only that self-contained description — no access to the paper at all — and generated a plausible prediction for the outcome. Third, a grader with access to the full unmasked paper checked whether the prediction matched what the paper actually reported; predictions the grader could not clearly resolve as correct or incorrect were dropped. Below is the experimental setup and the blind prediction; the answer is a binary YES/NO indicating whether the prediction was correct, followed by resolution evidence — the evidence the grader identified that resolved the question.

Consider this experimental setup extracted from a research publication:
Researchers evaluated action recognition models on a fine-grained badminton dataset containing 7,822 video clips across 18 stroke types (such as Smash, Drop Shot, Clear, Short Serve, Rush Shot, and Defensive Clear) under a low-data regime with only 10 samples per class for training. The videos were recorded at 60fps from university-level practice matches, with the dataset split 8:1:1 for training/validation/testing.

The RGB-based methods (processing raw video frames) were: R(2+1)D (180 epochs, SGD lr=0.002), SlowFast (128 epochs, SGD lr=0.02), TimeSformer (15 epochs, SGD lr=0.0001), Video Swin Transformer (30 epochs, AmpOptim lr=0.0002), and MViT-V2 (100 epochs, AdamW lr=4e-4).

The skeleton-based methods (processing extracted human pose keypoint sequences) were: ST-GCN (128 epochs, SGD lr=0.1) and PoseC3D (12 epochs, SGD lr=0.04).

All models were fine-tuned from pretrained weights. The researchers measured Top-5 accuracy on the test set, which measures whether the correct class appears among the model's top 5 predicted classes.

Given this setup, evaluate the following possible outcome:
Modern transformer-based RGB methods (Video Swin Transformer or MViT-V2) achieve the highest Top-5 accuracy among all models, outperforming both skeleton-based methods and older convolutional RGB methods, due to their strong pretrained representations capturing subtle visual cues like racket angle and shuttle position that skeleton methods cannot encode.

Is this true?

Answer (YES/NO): NO